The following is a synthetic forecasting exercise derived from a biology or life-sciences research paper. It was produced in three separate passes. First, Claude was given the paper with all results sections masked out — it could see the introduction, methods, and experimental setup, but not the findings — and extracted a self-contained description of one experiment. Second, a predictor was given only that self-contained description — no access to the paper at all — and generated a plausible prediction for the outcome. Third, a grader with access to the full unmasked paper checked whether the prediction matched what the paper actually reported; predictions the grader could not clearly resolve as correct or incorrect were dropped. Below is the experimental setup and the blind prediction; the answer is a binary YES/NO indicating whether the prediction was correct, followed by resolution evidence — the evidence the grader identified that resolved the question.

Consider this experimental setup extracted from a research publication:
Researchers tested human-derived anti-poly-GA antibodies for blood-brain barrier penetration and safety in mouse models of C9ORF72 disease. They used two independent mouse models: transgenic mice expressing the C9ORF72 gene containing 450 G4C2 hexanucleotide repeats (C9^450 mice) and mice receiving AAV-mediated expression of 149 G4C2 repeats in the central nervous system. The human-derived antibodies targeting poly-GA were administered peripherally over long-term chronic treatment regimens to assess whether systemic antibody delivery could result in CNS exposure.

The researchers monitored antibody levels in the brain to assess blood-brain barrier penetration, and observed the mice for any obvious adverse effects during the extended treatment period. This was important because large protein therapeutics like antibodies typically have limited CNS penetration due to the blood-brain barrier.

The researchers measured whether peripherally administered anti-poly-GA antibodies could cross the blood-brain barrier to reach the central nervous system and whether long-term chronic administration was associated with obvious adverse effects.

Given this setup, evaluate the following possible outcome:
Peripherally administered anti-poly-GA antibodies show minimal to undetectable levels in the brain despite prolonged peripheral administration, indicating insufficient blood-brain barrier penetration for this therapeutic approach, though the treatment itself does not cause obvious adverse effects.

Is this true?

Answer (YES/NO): NO